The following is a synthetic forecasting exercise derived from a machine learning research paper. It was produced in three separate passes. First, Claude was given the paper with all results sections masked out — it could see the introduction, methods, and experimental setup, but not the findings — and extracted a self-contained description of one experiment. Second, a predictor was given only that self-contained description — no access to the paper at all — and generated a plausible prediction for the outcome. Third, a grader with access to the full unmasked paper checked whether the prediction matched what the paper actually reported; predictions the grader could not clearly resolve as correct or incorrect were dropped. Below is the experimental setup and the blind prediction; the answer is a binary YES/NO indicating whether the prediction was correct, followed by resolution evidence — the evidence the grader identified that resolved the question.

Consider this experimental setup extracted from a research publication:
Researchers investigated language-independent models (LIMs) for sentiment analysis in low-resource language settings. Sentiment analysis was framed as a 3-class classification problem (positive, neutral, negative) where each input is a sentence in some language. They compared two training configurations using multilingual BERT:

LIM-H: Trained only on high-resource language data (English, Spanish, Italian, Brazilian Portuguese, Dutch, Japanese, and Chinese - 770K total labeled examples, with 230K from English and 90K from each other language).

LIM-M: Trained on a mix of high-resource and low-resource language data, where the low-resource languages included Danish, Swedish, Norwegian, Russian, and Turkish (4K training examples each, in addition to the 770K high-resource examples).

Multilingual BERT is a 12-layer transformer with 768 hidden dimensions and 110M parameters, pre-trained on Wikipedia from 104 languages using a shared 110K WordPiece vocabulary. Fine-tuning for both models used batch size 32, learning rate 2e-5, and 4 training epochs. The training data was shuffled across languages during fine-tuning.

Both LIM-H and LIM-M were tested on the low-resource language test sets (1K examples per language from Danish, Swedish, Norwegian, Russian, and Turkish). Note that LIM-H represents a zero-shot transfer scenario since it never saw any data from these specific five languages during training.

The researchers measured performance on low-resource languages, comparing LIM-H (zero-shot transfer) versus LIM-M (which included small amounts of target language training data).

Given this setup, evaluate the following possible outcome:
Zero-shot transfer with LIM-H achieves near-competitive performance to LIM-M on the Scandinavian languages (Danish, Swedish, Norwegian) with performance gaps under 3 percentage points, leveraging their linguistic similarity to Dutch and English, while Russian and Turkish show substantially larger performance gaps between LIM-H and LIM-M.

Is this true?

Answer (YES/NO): NO